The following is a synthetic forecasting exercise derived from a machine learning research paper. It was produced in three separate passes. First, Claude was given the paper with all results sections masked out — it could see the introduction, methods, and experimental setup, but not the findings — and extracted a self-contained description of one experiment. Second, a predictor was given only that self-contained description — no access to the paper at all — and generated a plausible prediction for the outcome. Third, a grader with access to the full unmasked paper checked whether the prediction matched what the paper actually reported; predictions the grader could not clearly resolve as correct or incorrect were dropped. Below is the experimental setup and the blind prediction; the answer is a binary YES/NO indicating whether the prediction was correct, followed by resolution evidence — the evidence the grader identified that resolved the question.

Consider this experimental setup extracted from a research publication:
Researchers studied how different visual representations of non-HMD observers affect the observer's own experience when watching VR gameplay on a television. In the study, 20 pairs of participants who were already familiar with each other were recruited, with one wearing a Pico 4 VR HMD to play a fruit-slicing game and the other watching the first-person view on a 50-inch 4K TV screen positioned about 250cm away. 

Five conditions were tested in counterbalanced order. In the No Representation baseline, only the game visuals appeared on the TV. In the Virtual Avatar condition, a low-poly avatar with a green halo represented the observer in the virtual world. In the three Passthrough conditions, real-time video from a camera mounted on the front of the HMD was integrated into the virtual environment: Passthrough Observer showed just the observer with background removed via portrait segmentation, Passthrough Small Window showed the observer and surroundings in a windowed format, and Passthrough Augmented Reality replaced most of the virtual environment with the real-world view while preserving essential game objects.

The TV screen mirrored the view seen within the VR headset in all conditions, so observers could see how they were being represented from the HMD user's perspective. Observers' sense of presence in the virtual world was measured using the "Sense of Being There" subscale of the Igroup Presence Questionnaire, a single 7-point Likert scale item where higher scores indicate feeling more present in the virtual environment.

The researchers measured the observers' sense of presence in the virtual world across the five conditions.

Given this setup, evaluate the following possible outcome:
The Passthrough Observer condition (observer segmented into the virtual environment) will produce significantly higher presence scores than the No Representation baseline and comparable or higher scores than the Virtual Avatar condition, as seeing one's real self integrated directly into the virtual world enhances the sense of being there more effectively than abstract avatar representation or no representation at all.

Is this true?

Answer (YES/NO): YES